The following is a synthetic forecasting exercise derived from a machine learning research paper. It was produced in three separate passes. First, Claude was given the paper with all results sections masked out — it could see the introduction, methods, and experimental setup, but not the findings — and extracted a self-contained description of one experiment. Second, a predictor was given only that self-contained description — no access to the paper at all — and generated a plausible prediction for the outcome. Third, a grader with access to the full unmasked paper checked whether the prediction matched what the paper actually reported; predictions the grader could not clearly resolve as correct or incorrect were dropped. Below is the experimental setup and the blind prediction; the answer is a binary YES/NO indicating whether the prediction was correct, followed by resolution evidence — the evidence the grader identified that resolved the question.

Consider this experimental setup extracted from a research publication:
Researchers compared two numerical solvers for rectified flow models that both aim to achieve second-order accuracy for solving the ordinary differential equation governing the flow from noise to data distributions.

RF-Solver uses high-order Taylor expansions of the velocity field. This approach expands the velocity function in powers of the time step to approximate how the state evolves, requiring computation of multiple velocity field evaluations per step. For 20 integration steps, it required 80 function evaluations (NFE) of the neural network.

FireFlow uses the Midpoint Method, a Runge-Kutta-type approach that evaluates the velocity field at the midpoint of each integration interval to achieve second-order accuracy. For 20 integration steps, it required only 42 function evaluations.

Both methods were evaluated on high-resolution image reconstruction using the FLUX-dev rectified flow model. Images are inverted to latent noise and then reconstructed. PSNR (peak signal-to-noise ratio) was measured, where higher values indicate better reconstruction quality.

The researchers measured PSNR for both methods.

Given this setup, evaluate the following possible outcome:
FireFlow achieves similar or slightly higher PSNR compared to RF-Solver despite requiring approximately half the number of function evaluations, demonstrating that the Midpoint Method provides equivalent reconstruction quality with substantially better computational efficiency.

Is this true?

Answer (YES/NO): YES